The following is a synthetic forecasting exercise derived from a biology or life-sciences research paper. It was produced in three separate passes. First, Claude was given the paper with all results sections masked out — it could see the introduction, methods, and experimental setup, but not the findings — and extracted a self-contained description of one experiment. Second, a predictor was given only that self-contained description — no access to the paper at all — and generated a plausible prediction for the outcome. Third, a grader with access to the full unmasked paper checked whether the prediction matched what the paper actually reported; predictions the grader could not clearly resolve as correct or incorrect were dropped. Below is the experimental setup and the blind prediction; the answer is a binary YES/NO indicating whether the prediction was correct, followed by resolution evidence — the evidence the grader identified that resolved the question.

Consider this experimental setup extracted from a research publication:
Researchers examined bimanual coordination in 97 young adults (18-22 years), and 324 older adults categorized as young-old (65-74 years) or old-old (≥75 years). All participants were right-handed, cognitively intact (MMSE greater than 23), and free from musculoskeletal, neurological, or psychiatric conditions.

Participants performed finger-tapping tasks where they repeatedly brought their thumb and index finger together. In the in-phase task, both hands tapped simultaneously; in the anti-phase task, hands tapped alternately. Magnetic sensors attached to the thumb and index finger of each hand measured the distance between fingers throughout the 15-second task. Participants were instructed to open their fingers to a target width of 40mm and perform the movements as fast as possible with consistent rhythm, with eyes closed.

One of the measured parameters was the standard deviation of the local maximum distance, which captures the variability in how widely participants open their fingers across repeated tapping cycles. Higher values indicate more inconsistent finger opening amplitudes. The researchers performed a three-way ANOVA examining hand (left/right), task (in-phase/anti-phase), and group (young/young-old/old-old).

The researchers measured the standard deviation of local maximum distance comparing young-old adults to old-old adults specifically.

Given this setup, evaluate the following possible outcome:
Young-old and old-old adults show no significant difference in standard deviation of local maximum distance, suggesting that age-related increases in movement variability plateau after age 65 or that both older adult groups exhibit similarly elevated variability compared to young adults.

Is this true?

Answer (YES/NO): YES